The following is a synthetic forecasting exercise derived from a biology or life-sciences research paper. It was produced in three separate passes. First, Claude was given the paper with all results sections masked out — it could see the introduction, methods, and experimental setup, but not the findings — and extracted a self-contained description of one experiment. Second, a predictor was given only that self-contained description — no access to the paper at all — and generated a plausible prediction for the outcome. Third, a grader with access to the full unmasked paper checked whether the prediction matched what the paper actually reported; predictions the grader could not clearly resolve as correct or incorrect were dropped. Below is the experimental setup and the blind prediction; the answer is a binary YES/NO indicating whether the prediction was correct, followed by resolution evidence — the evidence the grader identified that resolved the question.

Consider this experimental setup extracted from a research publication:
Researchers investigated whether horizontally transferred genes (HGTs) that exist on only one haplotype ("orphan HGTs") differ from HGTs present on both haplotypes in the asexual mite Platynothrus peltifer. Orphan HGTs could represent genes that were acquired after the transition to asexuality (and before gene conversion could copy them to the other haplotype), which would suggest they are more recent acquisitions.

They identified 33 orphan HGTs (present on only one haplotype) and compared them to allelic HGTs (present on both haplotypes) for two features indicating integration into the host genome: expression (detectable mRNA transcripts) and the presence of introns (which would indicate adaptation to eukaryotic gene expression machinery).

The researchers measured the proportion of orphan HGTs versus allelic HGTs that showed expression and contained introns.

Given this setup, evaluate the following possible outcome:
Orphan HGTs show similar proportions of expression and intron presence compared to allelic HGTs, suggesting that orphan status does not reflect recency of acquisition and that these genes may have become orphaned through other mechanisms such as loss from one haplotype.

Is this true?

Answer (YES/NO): NO